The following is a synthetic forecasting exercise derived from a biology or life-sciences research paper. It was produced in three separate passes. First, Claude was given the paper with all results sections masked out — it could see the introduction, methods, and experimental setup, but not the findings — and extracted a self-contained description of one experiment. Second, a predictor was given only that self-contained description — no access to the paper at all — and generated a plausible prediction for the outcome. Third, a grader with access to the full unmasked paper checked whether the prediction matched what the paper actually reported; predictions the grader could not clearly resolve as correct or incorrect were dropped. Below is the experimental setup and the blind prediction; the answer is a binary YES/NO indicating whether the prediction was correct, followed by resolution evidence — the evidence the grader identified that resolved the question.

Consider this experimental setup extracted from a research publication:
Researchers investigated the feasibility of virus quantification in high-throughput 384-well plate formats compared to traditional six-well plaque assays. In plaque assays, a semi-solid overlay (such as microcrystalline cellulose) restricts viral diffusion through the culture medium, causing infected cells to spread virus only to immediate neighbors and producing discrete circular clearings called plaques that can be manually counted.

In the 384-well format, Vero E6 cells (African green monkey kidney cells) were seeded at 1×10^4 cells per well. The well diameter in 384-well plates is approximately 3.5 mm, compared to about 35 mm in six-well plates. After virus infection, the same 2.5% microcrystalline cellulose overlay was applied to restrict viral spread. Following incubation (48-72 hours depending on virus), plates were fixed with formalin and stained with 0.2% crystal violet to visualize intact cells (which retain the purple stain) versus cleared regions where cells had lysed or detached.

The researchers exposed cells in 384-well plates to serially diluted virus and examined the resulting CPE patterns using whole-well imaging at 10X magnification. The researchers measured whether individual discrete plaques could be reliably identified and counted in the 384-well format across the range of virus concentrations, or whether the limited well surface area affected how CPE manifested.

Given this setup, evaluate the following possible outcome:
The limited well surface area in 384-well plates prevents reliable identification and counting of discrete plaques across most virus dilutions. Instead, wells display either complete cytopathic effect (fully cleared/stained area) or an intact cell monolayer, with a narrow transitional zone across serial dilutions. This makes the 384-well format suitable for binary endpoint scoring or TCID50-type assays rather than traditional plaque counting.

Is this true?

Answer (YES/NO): NO